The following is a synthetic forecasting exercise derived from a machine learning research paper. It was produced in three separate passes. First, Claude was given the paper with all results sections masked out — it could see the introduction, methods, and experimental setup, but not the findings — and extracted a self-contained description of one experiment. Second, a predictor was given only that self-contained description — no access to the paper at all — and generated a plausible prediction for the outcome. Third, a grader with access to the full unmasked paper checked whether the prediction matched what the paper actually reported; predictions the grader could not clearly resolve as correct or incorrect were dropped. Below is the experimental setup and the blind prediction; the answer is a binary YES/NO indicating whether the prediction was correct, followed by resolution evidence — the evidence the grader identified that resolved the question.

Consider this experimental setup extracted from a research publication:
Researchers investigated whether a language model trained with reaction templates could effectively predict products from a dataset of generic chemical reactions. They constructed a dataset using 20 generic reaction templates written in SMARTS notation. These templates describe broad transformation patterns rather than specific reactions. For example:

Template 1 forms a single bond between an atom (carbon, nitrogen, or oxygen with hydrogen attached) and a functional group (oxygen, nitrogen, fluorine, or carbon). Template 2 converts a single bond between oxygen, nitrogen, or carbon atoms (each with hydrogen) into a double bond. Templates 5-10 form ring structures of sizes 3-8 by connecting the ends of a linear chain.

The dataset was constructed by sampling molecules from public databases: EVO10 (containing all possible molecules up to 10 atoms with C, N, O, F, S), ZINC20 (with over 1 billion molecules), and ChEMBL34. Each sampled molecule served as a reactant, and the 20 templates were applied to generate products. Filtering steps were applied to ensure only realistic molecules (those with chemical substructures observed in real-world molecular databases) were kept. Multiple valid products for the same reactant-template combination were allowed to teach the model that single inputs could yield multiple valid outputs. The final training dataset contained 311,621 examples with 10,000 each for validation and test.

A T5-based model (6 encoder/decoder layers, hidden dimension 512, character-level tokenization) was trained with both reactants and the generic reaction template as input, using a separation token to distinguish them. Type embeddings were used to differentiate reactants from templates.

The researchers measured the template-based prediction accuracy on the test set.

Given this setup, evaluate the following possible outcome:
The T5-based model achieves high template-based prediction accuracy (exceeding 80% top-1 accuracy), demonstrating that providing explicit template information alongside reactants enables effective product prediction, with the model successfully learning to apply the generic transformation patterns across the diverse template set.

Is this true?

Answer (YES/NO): YES